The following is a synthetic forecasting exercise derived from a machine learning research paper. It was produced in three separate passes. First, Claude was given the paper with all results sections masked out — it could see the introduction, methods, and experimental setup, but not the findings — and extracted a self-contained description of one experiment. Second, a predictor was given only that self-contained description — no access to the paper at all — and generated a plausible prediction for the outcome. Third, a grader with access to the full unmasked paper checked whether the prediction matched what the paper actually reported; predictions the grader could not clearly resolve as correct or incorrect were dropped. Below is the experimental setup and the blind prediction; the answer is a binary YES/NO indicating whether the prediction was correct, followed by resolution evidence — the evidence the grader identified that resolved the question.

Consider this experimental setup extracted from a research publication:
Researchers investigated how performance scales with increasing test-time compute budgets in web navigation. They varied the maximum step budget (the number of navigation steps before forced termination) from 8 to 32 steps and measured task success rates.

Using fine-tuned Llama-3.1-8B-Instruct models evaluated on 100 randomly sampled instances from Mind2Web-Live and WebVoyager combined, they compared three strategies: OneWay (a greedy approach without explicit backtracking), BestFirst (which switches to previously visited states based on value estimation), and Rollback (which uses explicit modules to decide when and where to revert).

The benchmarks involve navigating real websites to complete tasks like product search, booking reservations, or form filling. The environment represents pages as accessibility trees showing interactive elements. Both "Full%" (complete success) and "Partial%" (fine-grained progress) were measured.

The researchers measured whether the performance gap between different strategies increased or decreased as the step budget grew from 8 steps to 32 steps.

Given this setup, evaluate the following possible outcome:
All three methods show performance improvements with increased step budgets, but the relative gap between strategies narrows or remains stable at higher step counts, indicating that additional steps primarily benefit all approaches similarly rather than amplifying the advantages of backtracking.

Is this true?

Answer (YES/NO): NO